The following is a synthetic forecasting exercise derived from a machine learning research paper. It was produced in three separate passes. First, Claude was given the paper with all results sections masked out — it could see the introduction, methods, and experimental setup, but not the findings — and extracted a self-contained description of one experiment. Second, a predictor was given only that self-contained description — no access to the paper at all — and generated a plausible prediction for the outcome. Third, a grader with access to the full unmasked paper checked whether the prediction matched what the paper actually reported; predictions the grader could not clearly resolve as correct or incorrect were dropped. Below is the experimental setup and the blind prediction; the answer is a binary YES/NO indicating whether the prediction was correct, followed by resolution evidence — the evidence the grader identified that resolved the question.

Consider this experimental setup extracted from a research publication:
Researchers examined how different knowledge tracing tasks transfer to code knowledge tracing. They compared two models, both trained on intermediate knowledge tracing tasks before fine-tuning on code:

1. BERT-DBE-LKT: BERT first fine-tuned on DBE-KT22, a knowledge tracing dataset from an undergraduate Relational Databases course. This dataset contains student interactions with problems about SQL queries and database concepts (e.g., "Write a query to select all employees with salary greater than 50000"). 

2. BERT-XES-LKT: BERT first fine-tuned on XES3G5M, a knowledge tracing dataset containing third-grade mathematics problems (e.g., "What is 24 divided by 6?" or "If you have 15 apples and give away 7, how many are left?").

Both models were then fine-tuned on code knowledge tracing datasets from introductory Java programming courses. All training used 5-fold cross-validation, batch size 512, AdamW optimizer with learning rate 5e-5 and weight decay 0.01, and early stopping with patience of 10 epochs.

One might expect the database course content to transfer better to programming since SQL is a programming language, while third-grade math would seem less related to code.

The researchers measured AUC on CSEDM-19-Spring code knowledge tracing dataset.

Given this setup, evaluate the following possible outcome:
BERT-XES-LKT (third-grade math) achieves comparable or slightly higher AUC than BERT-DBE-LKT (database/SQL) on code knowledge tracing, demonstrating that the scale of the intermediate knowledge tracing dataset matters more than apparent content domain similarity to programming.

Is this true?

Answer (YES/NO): NO